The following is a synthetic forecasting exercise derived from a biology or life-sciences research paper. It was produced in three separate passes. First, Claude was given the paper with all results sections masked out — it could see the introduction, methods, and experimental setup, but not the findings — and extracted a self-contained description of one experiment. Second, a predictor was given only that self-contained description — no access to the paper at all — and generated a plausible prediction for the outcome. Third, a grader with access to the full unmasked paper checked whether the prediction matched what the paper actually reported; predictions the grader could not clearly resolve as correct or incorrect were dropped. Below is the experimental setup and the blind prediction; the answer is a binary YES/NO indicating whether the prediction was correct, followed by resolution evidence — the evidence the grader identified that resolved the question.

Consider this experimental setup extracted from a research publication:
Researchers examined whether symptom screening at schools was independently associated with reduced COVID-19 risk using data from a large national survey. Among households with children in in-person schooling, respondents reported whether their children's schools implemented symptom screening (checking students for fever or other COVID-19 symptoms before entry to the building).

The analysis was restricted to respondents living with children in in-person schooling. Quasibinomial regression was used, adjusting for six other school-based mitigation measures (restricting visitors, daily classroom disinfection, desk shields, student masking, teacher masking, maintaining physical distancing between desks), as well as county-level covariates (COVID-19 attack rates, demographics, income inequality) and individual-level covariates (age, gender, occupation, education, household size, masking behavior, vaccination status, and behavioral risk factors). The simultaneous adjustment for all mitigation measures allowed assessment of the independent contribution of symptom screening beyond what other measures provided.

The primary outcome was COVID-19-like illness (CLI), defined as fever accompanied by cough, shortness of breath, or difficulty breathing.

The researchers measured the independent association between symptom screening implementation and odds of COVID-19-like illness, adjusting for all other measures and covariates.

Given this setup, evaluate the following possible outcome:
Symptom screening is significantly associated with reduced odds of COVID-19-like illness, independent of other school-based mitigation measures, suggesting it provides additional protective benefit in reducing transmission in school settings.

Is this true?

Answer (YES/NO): YES